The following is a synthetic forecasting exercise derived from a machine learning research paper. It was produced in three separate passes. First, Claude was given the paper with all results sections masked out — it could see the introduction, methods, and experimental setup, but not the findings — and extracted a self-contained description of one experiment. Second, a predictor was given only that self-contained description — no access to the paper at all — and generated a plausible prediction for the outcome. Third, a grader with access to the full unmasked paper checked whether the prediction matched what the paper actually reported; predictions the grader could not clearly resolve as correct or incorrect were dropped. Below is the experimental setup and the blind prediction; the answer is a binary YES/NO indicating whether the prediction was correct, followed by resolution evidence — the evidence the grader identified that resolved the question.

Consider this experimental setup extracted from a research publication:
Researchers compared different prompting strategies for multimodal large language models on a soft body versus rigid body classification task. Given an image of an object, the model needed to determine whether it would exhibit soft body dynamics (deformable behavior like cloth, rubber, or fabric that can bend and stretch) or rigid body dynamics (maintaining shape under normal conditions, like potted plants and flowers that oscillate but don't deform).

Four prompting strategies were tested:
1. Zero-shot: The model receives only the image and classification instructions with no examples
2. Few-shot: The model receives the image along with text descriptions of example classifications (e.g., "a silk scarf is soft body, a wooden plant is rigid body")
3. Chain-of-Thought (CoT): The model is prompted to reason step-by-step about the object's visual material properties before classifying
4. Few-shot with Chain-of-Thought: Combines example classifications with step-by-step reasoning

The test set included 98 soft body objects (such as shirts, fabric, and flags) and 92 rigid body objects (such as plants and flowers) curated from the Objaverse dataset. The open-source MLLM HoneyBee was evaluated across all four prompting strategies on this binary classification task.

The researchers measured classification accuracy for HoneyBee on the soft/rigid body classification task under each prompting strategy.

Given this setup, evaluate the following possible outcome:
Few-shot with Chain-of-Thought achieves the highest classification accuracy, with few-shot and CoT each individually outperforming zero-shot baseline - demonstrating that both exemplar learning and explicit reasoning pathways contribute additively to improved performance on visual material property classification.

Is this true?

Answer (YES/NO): NO